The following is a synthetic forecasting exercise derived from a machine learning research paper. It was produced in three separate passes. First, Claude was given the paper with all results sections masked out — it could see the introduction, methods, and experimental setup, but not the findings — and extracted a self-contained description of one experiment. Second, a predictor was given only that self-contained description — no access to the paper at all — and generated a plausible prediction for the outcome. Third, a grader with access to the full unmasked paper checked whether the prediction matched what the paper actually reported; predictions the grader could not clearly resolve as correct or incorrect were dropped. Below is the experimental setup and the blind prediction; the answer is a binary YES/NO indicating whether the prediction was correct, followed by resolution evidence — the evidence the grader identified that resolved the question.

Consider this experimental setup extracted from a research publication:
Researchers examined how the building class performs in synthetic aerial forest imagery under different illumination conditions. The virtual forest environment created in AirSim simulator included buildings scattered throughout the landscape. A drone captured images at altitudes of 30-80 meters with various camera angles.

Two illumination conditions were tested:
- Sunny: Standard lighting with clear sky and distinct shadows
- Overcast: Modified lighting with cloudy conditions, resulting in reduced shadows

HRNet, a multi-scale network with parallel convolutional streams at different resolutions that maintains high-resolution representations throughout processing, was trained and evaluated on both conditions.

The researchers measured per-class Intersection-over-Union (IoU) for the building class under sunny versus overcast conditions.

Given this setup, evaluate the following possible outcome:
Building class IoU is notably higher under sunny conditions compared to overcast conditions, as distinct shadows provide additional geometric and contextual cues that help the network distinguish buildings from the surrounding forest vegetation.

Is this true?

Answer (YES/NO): YES